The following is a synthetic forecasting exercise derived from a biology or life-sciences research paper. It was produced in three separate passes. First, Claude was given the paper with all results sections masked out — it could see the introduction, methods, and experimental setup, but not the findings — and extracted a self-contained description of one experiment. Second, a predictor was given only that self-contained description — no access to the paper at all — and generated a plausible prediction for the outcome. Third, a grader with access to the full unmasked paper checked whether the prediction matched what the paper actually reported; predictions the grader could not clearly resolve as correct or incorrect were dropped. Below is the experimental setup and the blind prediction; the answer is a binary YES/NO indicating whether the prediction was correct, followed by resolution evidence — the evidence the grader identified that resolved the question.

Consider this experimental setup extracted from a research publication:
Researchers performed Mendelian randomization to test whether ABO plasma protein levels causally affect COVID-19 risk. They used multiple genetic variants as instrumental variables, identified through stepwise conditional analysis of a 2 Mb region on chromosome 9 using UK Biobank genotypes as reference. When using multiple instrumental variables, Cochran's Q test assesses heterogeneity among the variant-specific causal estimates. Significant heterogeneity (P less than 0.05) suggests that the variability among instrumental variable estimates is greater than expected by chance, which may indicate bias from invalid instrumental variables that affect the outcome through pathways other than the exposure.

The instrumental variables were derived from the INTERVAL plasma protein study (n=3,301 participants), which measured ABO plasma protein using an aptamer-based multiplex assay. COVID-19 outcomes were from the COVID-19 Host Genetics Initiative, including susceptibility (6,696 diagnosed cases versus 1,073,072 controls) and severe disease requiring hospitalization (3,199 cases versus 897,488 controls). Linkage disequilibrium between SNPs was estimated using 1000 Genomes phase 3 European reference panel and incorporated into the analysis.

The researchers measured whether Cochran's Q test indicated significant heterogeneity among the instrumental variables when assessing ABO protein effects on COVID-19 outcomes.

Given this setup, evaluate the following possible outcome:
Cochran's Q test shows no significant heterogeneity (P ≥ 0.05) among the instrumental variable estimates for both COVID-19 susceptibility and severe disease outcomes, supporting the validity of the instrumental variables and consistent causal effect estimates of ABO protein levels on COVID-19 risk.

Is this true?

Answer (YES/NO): YES